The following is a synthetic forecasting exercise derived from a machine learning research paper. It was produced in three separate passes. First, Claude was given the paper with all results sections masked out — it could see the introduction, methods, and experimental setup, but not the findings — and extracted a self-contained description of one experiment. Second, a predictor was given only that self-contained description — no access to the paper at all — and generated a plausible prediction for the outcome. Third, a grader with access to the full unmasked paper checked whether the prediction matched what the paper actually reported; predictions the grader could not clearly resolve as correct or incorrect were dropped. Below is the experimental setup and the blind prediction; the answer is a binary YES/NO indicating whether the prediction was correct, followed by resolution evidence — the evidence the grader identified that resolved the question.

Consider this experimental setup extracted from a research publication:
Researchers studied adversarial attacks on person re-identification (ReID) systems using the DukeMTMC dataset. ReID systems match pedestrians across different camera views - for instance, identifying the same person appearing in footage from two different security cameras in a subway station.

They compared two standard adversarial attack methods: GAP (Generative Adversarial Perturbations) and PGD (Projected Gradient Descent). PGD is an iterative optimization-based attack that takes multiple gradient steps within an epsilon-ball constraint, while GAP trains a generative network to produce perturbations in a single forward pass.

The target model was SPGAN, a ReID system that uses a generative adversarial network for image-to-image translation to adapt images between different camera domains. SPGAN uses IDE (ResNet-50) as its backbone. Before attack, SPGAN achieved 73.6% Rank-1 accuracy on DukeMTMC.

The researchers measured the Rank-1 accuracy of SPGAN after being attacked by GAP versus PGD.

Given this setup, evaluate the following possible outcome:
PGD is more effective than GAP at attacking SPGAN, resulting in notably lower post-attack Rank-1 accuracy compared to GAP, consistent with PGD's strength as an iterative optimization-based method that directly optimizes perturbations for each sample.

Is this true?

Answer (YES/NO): NO